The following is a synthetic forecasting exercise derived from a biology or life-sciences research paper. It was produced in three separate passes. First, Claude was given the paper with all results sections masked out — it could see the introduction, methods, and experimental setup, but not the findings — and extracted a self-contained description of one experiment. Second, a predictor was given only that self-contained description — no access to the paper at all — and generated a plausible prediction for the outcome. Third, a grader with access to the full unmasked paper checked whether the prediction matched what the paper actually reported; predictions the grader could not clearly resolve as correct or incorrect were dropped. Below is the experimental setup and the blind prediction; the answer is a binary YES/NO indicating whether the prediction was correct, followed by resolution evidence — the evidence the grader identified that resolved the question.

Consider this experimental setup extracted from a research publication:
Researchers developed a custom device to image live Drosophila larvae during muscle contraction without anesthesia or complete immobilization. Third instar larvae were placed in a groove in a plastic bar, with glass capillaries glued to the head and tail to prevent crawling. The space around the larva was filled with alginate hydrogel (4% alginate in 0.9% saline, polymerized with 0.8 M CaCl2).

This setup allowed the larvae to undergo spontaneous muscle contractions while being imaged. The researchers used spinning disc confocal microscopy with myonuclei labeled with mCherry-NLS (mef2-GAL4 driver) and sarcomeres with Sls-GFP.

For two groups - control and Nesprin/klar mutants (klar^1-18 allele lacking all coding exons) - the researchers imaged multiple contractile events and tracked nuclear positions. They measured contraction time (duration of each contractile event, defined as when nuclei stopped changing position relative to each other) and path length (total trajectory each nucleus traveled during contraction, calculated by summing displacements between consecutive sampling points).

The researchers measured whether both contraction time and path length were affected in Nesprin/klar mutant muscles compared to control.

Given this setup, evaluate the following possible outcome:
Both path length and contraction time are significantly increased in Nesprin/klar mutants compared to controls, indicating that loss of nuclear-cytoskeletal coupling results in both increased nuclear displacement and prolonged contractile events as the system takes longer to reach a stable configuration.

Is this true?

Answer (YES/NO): NO